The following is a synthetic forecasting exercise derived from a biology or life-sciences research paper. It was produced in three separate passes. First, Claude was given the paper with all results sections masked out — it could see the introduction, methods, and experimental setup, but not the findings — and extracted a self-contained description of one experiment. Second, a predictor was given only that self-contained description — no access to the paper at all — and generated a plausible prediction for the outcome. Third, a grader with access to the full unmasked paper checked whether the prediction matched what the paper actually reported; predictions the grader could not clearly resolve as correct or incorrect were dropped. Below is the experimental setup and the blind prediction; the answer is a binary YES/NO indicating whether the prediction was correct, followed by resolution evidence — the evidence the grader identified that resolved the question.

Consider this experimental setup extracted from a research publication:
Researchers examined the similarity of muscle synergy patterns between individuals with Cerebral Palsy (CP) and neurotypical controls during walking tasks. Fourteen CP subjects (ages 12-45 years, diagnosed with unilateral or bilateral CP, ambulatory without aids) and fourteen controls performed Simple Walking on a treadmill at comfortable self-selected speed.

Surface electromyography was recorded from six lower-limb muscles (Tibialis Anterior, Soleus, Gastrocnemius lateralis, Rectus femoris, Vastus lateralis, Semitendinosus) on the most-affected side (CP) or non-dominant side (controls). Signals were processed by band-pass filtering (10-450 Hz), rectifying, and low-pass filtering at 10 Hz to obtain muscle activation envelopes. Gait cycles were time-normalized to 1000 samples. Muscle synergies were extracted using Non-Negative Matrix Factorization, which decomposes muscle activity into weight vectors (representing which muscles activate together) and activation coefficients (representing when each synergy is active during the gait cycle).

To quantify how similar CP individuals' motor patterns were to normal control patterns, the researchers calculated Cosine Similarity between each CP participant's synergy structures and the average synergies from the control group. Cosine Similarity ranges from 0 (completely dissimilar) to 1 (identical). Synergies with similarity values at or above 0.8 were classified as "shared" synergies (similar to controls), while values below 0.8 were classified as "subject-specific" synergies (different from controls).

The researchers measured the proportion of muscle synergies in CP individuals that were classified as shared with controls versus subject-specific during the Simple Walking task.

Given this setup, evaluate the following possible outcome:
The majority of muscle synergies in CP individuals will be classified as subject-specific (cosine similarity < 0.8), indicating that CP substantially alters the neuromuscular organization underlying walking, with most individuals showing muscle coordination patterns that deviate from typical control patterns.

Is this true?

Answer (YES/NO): YES